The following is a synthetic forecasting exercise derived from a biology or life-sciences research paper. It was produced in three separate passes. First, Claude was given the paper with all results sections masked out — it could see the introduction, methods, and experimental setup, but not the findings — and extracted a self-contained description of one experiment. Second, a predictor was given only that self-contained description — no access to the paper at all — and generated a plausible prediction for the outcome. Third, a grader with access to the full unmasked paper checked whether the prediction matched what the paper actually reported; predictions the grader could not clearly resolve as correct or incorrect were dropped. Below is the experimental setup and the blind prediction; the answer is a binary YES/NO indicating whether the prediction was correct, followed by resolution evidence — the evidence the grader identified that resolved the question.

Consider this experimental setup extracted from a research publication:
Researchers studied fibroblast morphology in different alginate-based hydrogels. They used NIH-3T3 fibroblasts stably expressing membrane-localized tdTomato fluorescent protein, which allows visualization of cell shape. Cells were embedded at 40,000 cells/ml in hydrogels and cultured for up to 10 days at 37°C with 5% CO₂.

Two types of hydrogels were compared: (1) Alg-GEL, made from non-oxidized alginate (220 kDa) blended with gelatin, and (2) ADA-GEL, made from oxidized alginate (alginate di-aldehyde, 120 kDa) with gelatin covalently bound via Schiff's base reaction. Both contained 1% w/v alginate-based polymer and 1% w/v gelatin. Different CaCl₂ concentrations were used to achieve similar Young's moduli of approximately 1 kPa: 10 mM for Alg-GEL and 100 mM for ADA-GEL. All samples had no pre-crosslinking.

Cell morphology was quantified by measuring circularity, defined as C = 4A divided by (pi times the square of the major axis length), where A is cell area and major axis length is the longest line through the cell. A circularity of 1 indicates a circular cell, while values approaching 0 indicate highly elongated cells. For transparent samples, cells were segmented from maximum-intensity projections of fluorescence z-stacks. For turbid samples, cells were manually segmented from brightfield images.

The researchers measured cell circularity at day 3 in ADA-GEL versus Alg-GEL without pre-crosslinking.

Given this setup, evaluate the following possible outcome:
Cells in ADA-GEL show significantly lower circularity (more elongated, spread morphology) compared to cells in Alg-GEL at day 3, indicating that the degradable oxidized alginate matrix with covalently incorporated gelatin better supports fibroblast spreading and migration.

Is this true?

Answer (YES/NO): YES